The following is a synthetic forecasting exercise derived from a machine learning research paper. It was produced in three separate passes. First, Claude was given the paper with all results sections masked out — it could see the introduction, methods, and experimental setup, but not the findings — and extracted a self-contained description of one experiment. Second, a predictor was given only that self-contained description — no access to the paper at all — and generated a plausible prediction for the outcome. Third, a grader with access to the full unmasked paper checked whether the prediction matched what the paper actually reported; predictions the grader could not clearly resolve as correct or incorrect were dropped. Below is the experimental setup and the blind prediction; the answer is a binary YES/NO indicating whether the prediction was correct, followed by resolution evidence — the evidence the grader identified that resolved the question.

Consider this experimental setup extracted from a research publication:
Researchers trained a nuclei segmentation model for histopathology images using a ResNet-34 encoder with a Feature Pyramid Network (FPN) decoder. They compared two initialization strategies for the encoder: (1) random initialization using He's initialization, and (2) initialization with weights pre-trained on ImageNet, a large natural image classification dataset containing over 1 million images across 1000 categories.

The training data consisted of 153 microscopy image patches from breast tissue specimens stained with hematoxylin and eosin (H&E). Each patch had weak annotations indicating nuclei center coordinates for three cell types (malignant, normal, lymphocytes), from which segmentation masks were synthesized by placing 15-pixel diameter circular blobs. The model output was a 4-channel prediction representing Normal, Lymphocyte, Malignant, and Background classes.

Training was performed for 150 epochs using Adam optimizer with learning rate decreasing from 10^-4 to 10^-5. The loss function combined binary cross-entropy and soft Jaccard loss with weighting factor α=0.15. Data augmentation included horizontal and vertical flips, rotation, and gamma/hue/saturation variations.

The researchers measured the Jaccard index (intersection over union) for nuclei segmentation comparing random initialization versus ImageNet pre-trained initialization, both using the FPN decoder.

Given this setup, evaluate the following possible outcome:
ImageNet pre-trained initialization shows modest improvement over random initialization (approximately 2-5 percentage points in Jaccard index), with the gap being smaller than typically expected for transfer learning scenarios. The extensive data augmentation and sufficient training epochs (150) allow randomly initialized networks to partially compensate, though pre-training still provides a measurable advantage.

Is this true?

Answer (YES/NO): NO